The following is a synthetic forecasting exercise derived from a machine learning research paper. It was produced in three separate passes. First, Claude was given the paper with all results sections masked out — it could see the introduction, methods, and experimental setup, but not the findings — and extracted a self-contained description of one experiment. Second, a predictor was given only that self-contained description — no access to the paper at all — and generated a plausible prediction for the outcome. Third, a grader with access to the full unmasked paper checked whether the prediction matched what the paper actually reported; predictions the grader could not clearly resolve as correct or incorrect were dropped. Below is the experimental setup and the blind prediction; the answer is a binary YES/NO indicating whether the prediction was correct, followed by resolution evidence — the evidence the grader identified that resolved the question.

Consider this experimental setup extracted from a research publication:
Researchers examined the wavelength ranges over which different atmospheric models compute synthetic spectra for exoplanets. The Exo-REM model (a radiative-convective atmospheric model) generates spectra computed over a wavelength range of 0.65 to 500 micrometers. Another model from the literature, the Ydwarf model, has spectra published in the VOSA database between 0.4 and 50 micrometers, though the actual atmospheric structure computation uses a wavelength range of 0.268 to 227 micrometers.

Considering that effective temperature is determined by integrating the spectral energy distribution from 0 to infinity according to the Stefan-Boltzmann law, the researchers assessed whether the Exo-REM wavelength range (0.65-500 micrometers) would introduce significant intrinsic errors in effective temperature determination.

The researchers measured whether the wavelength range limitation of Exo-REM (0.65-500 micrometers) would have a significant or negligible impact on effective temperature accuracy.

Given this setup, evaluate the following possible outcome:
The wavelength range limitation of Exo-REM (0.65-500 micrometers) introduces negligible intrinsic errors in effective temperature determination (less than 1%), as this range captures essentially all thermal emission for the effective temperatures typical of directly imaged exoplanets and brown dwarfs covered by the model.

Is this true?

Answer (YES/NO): YES